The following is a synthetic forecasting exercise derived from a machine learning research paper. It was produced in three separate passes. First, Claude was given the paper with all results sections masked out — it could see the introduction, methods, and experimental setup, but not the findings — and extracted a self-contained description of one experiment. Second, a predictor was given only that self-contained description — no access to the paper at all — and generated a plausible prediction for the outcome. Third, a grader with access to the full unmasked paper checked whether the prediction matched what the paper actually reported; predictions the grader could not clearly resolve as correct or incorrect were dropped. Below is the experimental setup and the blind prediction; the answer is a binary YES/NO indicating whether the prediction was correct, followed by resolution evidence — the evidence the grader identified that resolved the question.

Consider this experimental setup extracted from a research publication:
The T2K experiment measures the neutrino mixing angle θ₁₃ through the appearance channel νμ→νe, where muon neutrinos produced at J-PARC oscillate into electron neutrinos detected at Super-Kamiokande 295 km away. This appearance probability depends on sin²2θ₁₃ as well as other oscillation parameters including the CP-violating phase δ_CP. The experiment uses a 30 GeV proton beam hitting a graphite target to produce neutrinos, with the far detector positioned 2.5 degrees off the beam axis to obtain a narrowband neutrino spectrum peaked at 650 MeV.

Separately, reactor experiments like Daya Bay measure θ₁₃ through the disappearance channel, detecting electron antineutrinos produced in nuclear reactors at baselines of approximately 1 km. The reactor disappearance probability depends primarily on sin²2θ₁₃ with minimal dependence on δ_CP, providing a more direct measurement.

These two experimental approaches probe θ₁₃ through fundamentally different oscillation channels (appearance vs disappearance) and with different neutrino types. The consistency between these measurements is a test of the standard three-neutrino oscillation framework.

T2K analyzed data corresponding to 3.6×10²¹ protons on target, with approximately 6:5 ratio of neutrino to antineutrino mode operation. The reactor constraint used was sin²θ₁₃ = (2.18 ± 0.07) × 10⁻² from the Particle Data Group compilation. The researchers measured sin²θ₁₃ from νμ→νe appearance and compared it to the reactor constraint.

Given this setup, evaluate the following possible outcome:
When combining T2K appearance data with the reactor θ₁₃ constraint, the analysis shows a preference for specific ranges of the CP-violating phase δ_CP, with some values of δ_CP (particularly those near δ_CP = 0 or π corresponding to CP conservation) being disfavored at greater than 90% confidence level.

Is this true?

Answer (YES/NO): YES